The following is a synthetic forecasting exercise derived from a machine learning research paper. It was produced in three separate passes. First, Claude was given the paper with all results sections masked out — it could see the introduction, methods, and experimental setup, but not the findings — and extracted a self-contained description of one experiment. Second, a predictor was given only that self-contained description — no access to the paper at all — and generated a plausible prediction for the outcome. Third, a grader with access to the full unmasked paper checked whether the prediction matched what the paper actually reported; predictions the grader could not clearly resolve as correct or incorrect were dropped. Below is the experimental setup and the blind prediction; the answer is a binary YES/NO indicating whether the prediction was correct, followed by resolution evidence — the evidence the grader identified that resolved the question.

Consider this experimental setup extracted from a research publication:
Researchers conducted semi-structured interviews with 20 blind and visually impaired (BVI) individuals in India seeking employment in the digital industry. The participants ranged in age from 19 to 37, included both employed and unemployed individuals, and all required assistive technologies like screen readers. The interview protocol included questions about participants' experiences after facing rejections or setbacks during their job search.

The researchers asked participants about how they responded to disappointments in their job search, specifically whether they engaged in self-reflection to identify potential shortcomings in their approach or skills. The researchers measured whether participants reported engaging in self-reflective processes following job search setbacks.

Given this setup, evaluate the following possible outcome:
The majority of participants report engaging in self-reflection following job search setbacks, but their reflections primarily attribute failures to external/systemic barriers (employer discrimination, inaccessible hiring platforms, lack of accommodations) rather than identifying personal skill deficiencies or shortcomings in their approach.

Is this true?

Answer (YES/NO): YES